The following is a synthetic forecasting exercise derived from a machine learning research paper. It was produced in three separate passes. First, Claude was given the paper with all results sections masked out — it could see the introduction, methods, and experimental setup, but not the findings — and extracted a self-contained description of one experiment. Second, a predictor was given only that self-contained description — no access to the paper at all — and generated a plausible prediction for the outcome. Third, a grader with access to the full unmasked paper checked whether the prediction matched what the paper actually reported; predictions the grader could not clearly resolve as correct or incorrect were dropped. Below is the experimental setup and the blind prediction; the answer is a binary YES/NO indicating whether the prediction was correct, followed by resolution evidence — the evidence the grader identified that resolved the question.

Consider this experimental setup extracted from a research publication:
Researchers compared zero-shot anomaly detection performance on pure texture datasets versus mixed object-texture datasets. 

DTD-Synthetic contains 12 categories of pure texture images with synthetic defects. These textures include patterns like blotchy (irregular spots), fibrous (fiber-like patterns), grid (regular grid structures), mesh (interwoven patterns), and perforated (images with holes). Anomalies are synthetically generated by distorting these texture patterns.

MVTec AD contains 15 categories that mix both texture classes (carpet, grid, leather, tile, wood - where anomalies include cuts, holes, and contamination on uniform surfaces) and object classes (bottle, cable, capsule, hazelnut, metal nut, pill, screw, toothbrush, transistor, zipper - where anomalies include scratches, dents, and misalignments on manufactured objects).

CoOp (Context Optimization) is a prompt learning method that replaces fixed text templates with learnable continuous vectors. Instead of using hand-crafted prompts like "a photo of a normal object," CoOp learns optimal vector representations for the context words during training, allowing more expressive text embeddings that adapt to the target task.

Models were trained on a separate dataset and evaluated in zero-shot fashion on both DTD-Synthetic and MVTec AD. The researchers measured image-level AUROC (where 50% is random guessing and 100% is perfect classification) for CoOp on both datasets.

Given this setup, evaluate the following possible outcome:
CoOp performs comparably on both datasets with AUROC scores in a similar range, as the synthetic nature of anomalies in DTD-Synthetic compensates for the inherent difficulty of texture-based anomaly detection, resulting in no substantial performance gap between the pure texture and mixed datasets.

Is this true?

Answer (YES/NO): NO